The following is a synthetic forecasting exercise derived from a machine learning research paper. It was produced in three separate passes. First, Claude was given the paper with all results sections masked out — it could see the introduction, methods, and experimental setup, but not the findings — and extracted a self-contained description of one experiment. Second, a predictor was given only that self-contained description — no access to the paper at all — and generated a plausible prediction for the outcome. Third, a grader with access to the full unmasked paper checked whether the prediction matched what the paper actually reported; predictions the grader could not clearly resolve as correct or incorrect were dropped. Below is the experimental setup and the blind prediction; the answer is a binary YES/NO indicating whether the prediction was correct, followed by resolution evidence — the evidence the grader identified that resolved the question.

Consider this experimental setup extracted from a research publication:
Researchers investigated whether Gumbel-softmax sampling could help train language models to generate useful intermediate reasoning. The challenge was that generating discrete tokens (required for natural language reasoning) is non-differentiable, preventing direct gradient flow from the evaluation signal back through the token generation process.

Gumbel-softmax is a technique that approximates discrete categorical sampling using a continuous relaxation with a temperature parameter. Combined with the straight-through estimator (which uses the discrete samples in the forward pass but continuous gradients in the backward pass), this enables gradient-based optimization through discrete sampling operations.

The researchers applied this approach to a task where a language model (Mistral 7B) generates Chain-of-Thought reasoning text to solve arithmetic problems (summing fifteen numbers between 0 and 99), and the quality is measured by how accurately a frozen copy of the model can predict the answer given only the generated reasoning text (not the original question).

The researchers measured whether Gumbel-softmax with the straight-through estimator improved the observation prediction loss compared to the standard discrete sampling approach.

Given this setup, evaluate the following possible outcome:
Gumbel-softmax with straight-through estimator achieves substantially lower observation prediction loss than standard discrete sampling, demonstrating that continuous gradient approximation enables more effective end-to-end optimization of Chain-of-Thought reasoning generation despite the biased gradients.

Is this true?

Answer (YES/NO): NO